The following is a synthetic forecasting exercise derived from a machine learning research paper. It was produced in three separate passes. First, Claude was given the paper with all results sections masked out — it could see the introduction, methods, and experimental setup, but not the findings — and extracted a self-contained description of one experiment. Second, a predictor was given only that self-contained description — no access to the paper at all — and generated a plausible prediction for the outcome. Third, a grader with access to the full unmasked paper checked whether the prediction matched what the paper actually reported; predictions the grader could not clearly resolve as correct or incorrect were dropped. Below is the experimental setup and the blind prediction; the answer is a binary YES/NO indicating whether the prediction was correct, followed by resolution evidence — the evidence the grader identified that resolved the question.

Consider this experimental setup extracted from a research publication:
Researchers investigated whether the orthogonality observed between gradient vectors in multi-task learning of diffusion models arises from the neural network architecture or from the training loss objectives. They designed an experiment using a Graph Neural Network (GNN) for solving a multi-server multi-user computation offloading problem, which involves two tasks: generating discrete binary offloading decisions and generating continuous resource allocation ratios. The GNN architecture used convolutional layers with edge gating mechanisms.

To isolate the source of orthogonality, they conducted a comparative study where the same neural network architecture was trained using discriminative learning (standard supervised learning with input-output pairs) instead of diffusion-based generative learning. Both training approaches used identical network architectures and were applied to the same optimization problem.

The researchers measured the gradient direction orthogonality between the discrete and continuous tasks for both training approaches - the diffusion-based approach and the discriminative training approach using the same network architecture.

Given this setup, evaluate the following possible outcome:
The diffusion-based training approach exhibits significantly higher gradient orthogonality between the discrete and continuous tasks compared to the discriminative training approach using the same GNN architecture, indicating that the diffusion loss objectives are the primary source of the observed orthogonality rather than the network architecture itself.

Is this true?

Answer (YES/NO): YES